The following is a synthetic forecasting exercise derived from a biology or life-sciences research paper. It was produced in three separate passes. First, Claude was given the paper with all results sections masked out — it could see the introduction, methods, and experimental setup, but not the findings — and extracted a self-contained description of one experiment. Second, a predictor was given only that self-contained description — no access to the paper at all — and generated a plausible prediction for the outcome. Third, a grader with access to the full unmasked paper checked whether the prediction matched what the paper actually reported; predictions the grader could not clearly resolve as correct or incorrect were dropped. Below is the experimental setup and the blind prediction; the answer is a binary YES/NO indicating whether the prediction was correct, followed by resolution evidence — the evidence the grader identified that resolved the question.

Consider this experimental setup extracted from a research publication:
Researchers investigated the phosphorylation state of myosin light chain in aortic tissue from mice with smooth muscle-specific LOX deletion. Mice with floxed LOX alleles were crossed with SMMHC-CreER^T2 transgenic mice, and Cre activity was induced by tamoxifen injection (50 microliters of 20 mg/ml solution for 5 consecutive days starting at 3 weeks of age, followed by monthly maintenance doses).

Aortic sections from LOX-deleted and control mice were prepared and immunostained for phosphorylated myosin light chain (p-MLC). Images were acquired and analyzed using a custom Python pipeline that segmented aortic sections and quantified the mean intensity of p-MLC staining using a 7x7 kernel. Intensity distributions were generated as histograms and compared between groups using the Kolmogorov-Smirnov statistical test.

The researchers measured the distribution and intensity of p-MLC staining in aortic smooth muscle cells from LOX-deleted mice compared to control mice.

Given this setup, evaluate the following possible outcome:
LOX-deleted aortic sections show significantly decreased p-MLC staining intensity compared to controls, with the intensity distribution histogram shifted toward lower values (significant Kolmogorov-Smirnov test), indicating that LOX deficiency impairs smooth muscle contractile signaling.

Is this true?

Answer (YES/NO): NO